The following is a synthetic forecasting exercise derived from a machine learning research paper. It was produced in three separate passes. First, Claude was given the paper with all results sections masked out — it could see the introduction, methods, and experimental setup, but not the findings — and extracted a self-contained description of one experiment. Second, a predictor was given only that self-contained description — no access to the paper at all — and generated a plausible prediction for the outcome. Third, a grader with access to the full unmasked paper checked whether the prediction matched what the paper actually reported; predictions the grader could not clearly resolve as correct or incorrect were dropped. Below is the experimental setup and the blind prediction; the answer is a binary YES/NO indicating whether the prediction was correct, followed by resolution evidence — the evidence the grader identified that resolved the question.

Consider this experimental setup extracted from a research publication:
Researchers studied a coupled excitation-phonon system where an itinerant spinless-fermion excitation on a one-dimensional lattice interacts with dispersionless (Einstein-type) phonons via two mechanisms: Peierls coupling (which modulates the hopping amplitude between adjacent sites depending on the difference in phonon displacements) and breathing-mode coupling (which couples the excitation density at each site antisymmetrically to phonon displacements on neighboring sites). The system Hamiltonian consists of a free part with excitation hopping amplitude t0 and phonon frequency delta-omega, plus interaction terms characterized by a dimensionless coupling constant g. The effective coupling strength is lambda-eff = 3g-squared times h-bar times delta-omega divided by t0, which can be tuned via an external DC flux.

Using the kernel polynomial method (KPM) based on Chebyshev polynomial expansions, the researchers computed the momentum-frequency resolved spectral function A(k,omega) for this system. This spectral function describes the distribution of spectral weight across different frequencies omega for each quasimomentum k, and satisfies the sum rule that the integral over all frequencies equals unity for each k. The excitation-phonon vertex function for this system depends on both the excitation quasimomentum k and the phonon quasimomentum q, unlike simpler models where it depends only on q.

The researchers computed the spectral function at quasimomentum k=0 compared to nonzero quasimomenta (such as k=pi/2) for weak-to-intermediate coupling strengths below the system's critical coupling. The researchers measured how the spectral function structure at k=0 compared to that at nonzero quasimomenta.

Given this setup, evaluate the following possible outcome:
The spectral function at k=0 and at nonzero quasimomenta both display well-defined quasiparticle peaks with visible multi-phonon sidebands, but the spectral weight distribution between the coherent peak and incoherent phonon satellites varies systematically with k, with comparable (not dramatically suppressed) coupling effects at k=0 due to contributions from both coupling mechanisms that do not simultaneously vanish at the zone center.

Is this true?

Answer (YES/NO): NO